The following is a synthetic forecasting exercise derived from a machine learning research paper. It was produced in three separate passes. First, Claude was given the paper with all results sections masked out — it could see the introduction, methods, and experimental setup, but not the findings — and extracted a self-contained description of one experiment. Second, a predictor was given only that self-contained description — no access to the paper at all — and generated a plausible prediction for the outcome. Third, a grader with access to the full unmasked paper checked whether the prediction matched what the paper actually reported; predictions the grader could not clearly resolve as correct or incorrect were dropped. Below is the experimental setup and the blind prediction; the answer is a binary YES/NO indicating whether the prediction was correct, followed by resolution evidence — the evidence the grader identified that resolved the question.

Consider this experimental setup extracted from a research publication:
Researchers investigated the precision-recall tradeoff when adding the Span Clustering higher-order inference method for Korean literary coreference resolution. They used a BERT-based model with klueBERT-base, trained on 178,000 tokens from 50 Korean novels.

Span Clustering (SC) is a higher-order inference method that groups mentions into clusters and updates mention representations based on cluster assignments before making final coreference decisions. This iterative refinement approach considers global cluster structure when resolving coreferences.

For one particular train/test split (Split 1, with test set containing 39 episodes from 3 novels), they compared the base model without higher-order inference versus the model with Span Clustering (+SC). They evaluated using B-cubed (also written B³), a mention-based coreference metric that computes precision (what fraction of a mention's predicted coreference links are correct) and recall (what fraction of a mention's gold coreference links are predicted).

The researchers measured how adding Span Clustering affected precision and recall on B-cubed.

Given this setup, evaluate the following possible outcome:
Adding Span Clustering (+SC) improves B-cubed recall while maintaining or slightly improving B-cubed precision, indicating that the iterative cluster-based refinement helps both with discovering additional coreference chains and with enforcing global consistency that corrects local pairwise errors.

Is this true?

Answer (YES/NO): NO